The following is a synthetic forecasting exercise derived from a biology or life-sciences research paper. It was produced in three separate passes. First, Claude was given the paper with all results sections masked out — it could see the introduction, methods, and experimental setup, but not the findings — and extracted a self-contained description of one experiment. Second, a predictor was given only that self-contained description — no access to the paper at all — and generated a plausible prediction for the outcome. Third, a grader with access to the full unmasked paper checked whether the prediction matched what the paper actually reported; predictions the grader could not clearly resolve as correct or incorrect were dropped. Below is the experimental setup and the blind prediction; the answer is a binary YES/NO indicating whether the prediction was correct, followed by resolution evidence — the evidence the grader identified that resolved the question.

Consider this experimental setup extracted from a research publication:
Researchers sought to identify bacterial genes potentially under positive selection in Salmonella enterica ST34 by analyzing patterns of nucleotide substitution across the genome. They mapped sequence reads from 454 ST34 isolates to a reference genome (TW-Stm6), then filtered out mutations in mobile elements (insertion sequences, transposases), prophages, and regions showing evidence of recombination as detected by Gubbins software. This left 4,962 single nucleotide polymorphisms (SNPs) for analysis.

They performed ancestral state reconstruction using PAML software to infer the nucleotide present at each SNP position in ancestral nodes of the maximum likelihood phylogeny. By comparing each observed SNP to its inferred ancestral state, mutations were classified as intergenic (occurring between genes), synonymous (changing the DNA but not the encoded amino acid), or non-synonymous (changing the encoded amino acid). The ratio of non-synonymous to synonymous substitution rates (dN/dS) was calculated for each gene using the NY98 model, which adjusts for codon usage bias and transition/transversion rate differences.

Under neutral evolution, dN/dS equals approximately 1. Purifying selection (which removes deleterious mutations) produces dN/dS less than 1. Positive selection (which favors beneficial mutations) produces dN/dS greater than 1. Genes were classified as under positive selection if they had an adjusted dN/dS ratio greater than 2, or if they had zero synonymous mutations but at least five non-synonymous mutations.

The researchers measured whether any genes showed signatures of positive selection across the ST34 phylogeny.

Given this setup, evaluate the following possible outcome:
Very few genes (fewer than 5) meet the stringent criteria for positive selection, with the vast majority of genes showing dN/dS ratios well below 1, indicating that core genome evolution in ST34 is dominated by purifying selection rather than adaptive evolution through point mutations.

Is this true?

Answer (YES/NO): NO